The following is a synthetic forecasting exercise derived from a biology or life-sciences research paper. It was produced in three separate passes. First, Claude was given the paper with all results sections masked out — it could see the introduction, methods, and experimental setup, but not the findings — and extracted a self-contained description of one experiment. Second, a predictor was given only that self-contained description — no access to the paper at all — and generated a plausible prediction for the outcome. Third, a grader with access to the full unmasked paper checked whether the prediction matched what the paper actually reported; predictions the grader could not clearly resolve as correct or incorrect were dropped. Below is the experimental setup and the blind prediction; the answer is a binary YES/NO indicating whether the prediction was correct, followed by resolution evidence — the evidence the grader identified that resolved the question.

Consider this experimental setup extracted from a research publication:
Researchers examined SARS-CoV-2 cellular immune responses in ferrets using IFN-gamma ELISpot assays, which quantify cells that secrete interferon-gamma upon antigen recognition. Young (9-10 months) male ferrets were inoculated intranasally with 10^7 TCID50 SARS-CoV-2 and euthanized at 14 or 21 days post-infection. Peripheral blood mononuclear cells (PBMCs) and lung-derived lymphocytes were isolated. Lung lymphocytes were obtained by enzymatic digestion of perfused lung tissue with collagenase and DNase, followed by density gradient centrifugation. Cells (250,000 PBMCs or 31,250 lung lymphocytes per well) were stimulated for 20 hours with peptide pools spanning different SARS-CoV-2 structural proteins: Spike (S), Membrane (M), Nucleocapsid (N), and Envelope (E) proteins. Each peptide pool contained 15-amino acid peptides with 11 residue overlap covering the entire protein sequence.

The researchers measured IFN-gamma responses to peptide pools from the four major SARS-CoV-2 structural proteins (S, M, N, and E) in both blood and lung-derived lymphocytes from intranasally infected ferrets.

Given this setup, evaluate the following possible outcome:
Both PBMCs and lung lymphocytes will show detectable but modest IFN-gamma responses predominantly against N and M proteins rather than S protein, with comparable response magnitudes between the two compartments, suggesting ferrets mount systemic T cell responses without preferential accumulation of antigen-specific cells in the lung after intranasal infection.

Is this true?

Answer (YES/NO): NO